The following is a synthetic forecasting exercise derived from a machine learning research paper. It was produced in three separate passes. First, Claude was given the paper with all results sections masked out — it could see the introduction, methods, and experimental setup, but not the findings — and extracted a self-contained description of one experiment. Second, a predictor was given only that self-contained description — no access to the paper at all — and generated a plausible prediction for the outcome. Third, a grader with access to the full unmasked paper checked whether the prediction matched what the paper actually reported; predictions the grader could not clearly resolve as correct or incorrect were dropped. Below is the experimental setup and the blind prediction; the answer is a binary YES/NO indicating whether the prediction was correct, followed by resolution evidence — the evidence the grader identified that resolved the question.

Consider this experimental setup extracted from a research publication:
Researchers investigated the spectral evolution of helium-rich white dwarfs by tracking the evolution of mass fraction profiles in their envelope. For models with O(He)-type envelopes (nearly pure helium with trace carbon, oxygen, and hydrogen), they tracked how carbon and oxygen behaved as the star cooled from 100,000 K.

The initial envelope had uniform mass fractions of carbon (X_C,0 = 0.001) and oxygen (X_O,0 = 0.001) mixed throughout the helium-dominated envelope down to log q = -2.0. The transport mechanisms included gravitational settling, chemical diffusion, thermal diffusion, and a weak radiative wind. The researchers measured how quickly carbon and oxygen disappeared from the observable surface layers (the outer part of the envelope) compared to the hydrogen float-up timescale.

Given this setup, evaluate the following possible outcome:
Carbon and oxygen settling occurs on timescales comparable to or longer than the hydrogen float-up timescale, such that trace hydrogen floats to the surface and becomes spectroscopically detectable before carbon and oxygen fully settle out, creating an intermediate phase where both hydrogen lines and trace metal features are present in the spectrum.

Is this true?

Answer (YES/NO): NO